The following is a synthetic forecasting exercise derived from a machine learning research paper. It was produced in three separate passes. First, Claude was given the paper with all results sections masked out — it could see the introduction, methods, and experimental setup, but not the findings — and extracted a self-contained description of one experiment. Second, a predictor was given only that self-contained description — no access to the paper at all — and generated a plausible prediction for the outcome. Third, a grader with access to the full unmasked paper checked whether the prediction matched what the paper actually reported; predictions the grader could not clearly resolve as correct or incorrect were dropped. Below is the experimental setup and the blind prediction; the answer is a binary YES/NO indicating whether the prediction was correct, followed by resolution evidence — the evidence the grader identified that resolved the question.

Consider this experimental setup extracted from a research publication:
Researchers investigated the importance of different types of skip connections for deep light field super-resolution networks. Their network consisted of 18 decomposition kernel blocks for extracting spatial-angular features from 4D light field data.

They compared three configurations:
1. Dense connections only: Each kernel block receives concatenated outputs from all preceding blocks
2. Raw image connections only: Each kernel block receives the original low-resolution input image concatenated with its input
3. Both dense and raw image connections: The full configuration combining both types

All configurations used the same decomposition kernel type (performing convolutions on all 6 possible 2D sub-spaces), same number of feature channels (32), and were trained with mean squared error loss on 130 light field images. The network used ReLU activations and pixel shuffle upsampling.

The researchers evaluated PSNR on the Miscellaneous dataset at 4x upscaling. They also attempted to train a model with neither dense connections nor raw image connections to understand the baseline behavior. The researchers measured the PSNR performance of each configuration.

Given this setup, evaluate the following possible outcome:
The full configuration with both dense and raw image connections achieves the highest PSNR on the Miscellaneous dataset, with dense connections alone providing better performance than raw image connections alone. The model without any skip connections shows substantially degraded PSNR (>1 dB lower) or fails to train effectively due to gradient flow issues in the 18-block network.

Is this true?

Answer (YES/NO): YES